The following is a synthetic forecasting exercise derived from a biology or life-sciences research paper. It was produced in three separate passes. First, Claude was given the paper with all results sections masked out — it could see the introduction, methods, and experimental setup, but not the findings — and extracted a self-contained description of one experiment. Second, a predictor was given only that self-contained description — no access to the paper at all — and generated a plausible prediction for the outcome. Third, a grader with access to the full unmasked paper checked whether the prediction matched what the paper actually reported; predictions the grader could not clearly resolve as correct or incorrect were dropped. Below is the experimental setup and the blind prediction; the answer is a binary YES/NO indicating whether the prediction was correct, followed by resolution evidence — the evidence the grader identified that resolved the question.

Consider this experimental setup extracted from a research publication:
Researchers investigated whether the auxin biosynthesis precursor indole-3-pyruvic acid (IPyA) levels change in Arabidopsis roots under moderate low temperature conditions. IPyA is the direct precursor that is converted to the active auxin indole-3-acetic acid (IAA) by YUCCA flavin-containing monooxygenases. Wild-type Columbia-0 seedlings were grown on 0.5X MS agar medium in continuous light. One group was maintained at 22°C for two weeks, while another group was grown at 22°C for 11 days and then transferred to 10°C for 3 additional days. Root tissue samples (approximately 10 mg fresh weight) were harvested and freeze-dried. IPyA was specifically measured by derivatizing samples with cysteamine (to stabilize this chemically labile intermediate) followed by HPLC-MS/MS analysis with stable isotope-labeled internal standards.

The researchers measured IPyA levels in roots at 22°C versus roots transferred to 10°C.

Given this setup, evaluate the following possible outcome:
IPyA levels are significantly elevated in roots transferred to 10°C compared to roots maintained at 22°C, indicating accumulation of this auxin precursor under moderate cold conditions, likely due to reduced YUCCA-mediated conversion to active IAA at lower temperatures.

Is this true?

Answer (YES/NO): NO